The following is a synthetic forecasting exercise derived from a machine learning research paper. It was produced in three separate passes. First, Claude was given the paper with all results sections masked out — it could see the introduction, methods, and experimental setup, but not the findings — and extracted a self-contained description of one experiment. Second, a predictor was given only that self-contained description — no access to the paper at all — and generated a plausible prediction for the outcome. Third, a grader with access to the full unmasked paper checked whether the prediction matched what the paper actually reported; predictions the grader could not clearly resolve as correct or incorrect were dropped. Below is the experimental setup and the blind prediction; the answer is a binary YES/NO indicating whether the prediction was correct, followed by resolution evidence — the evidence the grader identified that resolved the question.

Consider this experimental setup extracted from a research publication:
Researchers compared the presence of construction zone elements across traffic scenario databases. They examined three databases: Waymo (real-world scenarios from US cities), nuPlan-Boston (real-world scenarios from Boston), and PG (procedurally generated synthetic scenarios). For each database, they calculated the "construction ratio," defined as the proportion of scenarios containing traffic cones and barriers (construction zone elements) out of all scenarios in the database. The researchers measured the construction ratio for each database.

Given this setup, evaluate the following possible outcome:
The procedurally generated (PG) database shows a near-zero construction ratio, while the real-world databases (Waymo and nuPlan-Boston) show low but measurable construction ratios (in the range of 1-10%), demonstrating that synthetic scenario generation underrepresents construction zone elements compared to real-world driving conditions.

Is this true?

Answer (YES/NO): NO